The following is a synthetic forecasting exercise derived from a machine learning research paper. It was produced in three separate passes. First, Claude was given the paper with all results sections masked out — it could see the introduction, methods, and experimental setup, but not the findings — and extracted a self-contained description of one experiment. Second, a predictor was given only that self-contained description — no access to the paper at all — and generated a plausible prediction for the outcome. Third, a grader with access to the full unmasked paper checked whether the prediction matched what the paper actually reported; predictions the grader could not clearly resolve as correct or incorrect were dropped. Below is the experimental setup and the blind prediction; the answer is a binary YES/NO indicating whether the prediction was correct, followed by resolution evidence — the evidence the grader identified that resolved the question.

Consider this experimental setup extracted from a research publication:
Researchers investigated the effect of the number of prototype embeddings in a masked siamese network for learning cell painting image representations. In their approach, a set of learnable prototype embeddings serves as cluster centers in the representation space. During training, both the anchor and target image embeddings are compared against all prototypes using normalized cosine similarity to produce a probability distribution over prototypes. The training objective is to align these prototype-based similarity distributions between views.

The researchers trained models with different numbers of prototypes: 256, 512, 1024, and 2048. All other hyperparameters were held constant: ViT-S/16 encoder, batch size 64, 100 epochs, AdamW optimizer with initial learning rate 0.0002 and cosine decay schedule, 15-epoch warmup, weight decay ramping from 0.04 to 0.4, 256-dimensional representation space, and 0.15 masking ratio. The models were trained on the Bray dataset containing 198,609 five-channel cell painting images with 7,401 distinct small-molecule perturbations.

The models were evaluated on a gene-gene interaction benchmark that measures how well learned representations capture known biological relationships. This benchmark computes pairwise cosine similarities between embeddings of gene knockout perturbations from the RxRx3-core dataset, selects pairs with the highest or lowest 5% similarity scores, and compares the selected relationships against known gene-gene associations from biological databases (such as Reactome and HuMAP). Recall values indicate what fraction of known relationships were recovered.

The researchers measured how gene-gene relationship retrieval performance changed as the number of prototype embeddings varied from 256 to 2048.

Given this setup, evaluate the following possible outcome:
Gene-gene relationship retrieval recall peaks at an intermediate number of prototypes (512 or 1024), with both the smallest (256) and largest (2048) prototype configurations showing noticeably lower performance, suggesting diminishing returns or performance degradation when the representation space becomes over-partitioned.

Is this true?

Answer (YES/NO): YES